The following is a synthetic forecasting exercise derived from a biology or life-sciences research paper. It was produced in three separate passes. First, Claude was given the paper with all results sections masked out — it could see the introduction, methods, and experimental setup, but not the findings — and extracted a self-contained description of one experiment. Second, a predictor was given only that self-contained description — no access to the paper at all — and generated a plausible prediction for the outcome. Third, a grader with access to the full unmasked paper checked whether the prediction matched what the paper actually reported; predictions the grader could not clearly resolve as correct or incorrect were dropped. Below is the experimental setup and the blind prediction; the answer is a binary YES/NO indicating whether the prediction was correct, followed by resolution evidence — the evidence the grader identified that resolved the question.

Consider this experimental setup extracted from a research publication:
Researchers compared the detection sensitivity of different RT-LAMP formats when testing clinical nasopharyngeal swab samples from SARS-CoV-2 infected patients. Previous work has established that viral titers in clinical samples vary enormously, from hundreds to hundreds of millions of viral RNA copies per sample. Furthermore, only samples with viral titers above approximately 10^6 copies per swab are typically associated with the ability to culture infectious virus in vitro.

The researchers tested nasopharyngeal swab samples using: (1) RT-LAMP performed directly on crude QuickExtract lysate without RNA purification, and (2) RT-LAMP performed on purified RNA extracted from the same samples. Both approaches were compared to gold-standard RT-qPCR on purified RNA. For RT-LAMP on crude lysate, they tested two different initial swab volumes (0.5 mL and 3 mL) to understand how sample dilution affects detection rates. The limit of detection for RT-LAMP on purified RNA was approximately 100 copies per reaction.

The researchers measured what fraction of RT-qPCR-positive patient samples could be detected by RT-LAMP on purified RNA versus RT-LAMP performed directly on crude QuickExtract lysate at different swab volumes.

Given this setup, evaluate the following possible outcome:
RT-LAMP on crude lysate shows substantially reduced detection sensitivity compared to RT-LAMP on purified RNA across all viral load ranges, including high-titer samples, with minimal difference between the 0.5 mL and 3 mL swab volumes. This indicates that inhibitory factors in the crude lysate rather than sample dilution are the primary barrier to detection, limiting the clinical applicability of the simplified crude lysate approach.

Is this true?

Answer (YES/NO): NO